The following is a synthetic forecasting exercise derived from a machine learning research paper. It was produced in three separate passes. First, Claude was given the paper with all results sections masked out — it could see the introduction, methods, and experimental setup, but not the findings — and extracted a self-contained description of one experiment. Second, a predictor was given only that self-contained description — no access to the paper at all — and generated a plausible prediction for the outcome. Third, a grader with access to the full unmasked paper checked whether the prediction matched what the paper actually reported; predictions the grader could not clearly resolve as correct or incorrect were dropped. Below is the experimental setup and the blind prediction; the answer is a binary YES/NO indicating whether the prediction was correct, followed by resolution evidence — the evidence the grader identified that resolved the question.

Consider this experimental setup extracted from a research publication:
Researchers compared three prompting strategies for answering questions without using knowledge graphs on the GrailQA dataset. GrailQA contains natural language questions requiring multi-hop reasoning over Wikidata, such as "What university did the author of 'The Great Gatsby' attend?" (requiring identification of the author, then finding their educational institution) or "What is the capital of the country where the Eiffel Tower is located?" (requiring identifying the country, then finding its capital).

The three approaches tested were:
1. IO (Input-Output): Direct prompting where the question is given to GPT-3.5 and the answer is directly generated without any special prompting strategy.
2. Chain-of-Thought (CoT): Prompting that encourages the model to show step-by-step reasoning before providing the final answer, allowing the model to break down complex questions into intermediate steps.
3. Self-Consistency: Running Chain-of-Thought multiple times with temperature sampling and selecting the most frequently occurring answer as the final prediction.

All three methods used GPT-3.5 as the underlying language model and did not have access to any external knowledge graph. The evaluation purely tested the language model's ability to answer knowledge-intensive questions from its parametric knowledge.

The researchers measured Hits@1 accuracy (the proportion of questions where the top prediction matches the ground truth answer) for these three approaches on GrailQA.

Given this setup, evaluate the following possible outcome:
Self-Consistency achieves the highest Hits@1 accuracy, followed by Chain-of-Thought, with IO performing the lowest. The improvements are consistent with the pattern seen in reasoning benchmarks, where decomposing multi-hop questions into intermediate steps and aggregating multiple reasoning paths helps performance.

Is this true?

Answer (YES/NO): NO